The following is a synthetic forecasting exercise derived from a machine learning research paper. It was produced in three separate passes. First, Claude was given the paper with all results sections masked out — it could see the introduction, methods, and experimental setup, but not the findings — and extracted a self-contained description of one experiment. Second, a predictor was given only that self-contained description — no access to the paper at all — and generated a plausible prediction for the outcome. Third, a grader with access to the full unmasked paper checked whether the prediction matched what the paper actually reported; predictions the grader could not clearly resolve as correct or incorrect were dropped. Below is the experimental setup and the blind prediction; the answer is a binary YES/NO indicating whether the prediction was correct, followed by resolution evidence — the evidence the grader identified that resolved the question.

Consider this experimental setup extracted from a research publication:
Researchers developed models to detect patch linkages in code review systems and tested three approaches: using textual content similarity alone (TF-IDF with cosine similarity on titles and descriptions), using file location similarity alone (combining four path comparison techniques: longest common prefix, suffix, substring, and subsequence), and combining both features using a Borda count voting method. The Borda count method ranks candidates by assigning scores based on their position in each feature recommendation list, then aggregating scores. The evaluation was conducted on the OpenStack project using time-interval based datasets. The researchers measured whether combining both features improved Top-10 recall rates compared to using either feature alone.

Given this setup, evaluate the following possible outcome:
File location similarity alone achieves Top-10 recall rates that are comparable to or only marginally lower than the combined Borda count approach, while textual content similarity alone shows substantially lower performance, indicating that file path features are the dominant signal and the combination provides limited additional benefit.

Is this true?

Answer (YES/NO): NO